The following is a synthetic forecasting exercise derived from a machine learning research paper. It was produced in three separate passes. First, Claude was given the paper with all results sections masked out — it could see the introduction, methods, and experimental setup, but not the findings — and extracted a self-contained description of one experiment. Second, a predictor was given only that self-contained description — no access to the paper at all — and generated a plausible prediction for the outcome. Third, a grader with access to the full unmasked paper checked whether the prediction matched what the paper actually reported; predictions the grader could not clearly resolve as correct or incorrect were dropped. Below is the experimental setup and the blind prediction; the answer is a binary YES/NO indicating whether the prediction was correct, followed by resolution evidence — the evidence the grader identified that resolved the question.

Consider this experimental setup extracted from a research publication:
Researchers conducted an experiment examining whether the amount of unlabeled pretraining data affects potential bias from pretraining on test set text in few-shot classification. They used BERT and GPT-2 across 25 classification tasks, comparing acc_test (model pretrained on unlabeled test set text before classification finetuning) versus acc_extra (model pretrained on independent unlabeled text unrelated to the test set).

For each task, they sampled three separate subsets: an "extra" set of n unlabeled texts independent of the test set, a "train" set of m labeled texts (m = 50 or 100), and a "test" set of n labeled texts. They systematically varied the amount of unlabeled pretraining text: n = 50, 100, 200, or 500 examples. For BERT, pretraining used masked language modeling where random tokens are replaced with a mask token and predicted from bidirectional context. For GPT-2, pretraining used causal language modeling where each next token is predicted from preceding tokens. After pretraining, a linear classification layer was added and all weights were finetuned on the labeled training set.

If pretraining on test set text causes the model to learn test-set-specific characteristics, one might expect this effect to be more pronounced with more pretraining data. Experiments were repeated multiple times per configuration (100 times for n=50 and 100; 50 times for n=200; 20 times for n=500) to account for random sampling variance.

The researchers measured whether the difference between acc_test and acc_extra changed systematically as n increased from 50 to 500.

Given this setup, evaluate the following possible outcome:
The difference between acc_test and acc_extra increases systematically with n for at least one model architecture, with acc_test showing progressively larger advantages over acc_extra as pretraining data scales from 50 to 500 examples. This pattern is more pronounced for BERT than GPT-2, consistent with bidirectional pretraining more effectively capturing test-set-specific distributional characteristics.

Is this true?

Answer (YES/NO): NO